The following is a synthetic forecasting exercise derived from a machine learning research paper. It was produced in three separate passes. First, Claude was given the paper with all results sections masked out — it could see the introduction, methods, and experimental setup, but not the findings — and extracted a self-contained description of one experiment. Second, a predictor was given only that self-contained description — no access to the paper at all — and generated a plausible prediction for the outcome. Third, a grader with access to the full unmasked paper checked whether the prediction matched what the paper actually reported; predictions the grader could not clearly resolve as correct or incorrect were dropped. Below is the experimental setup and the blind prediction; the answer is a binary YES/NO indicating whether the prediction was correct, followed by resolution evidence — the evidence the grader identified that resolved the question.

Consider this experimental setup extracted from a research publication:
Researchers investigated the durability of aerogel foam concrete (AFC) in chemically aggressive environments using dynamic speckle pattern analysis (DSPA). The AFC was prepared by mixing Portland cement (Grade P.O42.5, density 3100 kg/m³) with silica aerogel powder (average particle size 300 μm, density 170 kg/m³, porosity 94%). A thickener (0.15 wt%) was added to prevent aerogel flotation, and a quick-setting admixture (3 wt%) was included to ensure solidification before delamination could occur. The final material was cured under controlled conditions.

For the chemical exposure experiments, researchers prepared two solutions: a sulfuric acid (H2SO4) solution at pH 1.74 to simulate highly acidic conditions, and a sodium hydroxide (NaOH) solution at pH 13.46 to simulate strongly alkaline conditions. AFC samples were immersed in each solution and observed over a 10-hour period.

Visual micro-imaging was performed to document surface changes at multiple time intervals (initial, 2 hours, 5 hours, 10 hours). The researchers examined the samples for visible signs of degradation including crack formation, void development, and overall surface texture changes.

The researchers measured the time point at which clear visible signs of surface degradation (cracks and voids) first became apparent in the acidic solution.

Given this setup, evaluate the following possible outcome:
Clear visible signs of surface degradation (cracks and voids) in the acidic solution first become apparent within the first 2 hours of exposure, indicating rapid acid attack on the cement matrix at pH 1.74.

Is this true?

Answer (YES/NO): YES